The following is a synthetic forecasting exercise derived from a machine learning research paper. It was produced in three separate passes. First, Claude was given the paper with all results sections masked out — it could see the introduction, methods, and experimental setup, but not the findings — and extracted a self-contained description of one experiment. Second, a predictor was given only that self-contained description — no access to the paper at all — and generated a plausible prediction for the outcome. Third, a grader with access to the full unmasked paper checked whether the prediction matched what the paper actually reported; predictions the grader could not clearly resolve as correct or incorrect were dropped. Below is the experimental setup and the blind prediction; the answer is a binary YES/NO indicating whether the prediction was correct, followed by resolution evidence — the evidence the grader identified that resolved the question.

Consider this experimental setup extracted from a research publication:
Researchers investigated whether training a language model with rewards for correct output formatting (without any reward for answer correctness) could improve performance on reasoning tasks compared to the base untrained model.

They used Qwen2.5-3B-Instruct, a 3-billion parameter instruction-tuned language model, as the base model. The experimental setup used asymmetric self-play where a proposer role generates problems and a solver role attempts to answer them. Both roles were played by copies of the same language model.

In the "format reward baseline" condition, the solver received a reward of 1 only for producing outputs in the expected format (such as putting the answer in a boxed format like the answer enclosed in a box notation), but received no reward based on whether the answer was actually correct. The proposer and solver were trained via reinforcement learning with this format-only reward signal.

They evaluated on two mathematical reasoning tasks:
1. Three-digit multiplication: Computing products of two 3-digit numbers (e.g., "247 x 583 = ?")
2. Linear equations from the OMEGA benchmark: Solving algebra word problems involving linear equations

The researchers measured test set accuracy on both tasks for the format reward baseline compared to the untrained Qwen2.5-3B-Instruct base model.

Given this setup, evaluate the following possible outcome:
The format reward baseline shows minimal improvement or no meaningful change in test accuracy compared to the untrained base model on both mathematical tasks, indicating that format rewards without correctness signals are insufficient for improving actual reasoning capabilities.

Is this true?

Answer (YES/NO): NO